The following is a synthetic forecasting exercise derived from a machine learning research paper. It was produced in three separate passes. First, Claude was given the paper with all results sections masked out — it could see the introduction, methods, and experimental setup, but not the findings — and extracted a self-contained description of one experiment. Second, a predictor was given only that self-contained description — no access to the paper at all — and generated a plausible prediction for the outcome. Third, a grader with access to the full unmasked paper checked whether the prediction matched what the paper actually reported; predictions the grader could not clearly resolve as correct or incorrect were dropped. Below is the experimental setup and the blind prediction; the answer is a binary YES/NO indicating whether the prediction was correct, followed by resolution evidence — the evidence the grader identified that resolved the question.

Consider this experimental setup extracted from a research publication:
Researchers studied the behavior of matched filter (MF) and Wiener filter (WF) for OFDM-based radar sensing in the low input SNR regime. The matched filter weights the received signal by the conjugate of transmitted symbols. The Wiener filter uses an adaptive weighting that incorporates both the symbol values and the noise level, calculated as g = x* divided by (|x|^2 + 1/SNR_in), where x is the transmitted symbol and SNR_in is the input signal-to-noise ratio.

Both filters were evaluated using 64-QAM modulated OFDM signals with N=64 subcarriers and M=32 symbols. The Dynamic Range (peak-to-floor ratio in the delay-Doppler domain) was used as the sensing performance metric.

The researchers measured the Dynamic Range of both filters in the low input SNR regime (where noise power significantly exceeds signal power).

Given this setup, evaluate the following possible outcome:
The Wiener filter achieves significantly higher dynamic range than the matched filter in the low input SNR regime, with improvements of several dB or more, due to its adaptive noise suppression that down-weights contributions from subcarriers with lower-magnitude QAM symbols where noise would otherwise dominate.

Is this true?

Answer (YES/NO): NO